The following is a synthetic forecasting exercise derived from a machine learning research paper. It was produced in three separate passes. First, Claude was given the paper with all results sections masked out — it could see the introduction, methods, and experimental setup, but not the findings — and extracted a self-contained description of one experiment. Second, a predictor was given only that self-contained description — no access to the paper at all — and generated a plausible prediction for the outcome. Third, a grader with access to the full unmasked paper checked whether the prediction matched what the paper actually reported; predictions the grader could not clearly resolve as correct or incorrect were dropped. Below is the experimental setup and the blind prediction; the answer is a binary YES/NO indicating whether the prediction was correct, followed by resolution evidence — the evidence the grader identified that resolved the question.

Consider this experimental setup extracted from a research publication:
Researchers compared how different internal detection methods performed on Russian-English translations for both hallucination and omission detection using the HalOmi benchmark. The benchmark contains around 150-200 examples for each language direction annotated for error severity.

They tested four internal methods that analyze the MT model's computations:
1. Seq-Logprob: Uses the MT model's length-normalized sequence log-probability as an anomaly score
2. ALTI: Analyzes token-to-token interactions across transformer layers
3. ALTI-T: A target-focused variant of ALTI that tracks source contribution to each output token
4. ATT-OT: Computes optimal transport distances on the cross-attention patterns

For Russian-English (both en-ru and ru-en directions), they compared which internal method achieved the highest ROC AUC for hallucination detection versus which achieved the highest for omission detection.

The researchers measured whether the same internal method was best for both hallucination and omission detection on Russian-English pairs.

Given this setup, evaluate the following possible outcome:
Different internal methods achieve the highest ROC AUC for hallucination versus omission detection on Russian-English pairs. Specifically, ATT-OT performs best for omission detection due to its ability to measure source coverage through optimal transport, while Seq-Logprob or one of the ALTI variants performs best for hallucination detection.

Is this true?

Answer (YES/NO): NO